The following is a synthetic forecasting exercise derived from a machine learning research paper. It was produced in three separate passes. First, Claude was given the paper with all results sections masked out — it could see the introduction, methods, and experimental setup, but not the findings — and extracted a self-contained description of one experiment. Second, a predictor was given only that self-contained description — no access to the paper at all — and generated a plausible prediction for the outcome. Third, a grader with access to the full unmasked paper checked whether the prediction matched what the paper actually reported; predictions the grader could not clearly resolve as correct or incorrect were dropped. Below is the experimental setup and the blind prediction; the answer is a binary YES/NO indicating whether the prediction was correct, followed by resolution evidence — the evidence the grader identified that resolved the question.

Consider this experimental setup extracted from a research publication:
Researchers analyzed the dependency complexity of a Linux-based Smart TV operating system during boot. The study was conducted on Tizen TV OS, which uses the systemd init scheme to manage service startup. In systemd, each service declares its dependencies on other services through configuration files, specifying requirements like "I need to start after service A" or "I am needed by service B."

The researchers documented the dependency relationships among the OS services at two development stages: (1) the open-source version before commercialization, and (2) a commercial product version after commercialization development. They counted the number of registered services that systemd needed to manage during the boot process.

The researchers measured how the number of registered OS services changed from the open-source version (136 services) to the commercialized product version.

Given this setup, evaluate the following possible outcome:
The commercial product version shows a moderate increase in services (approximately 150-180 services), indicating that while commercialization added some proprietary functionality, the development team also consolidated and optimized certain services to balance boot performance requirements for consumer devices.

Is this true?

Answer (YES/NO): NO